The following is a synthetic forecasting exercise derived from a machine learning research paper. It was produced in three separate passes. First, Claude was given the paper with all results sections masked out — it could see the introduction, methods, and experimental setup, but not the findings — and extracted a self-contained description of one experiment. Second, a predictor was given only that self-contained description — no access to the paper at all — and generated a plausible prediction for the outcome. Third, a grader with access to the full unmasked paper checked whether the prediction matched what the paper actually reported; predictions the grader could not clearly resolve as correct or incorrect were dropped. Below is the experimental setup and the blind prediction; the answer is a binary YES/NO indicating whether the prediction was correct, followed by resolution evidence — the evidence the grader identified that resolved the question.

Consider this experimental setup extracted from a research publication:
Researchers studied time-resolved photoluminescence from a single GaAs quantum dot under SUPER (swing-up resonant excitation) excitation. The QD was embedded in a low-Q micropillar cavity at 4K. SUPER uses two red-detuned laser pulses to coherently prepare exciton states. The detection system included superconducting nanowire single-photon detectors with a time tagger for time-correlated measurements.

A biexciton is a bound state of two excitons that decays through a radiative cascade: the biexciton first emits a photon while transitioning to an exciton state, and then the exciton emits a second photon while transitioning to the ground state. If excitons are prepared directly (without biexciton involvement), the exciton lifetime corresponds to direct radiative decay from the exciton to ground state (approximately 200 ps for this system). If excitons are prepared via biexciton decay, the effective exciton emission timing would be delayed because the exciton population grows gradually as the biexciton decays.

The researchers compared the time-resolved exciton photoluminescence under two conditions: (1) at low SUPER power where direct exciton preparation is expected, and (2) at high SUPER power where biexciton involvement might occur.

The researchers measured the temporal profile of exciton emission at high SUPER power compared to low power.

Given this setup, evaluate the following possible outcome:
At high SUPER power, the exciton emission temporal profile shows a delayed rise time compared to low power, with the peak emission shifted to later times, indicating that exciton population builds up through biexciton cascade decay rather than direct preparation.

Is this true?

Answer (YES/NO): YES